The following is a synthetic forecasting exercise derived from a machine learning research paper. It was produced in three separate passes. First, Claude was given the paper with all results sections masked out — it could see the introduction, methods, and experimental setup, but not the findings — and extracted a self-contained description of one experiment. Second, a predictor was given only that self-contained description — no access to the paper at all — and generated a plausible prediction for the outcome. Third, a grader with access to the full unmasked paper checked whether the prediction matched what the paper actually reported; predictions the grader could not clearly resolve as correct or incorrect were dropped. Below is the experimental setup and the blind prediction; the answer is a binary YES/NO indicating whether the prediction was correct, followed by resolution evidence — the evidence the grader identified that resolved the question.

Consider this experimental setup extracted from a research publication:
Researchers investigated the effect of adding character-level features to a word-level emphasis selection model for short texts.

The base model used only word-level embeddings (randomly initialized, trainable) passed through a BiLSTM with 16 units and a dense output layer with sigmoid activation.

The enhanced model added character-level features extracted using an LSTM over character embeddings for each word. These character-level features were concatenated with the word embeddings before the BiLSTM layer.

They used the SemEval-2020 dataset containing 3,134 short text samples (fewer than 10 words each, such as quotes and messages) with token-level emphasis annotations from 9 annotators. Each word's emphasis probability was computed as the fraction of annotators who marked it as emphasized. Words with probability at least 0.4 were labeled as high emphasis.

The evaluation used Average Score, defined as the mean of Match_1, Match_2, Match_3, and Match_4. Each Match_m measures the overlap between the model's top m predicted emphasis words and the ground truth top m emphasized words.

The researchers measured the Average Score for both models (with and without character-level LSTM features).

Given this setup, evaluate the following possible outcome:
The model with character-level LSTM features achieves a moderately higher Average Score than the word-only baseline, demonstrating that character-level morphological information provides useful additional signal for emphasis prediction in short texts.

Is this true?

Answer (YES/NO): NO